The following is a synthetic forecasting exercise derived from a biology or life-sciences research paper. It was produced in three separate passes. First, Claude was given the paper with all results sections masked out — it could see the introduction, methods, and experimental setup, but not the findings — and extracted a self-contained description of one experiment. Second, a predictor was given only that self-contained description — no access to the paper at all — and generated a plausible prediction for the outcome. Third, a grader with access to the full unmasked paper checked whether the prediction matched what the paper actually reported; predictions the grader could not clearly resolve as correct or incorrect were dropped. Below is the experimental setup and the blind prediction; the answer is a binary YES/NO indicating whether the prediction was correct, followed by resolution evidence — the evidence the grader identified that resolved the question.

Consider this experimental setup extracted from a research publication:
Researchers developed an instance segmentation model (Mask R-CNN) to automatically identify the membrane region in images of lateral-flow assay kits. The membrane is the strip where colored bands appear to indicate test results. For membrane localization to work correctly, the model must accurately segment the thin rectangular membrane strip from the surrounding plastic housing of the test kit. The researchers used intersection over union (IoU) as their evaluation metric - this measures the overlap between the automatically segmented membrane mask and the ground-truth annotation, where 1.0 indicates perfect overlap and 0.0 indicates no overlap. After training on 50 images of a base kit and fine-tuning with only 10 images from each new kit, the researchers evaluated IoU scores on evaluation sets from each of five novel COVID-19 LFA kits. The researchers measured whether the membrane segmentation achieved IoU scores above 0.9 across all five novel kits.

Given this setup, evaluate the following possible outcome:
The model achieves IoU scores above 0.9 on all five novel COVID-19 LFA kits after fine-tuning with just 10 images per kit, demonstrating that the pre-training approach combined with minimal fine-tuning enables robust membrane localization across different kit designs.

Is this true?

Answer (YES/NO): YES